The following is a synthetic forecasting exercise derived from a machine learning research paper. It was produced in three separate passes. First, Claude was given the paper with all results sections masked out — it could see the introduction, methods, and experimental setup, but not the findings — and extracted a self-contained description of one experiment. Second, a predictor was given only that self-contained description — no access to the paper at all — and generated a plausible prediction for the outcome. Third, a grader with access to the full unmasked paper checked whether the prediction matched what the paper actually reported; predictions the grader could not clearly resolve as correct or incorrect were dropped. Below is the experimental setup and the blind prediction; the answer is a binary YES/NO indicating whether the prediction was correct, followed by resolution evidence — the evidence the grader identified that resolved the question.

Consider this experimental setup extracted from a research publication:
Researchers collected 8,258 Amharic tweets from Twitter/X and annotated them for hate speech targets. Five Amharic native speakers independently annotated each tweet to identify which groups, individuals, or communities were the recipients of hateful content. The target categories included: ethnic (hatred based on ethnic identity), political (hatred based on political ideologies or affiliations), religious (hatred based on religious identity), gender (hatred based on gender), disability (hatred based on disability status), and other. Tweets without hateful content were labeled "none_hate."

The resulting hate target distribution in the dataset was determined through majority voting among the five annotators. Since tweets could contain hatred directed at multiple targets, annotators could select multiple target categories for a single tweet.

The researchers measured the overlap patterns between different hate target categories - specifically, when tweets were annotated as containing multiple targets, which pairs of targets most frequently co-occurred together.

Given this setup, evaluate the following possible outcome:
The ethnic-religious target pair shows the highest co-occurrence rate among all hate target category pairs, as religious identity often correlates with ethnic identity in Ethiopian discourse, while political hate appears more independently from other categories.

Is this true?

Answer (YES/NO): NO